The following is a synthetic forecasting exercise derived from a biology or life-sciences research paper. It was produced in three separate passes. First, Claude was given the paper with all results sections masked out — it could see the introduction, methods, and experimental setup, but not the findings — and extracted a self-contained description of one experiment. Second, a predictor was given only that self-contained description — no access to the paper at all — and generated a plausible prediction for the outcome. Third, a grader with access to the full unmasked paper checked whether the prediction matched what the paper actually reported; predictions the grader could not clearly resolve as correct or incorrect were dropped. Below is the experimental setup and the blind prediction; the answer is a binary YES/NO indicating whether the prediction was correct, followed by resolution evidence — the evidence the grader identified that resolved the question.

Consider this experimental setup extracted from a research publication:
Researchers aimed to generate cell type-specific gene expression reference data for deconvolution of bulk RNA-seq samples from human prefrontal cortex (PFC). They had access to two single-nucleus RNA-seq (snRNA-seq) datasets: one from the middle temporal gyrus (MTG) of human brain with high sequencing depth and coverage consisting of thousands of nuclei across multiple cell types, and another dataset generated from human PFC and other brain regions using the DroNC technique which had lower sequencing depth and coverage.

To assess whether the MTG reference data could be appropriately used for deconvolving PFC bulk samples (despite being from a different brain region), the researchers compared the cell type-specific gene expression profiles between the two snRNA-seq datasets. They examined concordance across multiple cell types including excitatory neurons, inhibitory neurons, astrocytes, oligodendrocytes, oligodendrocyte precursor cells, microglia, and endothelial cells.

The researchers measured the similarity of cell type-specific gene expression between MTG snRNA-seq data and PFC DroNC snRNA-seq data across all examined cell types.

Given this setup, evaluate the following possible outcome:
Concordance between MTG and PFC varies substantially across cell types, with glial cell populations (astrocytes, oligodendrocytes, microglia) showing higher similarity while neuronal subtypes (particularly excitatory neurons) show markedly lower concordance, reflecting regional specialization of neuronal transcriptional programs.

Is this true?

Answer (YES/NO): NO